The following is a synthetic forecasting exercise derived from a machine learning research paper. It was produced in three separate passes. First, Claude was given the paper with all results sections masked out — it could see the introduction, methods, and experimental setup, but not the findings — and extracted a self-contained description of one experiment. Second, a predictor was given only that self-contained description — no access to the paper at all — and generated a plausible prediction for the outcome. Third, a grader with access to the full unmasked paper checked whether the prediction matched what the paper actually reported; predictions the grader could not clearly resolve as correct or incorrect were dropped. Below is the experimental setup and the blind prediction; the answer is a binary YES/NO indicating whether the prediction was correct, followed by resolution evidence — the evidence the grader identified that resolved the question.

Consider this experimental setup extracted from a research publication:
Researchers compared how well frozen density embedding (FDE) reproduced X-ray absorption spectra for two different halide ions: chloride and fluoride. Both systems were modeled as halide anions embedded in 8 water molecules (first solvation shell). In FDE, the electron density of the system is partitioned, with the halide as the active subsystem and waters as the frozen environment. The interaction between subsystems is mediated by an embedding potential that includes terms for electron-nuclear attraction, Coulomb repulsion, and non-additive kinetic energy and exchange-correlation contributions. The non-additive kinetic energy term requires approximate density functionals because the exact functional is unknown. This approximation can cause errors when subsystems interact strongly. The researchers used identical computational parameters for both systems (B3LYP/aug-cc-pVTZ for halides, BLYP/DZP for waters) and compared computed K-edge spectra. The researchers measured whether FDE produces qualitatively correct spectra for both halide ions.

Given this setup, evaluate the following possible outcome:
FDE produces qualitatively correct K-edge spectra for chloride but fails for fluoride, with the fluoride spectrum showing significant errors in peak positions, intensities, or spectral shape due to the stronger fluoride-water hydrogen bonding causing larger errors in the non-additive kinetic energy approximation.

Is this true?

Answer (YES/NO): NO